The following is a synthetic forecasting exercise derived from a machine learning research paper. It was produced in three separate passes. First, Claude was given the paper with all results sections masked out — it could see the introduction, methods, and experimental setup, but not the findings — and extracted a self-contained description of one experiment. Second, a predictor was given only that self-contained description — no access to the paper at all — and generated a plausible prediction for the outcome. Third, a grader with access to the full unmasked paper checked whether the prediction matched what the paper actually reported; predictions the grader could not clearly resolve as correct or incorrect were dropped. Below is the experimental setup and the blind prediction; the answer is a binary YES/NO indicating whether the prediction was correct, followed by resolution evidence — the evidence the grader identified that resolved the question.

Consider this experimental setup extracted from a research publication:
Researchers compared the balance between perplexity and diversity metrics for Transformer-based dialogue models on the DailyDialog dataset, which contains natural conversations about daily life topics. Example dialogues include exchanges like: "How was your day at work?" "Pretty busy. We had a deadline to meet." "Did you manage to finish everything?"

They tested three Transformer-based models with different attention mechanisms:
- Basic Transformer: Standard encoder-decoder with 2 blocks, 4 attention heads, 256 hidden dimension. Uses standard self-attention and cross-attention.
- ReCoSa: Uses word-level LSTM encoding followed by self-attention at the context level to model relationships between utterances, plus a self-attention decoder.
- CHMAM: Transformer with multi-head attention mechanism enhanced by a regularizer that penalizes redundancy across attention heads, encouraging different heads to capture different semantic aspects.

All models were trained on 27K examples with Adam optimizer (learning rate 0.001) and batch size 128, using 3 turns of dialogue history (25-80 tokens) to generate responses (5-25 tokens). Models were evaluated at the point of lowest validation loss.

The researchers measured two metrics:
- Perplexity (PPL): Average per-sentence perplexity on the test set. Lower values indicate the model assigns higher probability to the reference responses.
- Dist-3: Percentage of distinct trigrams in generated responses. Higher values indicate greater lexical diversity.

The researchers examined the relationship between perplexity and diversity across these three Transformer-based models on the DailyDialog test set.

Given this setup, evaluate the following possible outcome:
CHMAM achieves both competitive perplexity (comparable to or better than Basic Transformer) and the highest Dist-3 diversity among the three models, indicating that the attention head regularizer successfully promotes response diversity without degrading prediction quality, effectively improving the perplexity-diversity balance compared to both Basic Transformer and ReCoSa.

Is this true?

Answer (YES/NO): NO